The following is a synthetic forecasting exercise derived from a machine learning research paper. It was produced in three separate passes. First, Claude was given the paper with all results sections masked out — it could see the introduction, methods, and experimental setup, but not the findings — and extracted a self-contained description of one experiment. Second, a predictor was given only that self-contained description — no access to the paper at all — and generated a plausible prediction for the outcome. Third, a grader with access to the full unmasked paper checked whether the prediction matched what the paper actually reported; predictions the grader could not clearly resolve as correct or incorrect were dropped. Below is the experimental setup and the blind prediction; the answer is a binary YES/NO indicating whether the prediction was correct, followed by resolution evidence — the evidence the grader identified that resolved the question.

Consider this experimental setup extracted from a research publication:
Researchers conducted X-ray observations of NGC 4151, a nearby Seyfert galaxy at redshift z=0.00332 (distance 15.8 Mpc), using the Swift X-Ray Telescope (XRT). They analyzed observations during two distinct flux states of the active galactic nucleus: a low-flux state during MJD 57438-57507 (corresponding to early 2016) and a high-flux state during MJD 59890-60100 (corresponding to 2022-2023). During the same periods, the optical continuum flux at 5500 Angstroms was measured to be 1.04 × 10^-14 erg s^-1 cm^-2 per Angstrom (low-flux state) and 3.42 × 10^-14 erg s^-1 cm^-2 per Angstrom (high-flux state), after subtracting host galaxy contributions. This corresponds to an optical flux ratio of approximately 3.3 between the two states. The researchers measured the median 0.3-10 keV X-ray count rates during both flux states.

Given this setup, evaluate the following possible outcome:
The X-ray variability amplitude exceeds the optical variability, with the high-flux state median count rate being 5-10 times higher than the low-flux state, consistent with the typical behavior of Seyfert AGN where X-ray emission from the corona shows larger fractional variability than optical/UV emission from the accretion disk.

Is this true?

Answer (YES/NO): NO